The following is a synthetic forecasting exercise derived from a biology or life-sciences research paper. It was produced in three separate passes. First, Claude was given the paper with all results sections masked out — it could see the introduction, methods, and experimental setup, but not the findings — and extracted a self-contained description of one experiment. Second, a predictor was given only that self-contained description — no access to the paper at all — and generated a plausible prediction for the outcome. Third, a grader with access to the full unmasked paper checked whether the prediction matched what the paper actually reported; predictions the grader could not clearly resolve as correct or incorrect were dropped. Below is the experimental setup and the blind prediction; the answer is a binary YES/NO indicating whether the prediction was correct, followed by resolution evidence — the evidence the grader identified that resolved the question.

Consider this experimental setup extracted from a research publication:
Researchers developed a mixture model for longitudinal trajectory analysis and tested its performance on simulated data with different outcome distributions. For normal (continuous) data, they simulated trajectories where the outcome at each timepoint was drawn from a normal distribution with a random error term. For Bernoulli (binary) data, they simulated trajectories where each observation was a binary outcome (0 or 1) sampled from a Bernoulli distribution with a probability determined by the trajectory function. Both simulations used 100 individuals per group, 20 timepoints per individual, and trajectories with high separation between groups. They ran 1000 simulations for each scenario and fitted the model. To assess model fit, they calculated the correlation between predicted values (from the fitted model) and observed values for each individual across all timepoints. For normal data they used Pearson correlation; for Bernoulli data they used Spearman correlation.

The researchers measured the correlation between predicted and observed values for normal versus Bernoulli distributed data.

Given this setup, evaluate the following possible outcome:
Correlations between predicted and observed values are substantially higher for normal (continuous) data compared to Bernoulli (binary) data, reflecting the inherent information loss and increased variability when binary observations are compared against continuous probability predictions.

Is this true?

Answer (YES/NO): YES